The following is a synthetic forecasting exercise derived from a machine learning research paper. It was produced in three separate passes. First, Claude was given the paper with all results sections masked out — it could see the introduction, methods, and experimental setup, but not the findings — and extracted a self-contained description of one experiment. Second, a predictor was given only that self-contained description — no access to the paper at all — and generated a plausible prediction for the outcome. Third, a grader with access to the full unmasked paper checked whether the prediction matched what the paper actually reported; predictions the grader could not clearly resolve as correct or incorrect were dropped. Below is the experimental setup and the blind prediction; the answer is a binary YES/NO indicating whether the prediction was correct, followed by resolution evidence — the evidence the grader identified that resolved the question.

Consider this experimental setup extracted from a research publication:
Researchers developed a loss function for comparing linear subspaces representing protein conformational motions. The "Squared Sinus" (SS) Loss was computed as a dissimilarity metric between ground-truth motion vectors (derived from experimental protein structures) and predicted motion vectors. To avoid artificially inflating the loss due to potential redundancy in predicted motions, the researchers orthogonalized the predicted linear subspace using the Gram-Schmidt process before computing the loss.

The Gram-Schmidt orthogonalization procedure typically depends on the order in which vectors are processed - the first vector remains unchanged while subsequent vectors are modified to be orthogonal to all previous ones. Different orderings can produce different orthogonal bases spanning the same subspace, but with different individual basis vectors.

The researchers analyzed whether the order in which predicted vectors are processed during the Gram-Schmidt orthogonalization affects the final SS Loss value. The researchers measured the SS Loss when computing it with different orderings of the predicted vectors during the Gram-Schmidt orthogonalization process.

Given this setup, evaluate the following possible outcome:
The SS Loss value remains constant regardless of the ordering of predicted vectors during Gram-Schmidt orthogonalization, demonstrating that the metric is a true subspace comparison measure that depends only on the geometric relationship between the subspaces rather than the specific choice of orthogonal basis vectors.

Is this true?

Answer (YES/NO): YES